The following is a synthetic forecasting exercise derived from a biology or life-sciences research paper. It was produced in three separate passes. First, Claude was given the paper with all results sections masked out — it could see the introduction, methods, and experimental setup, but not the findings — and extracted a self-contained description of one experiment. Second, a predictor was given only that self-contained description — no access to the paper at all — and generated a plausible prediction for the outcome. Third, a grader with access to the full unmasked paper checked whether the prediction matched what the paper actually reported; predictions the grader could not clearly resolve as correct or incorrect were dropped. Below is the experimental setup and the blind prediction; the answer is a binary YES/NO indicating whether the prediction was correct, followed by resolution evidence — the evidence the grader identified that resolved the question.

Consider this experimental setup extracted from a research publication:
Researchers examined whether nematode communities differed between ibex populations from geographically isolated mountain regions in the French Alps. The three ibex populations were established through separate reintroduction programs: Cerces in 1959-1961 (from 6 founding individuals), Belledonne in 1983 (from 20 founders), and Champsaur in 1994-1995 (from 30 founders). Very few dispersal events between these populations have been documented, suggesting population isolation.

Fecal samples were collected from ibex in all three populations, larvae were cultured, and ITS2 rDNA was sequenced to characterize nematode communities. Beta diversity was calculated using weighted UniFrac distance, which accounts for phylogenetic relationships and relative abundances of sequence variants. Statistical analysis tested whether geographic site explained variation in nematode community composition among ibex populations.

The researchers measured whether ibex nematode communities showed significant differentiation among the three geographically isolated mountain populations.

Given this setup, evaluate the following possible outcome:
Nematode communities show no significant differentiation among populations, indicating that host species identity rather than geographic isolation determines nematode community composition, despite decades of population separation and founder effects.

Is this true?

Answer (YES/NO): NO